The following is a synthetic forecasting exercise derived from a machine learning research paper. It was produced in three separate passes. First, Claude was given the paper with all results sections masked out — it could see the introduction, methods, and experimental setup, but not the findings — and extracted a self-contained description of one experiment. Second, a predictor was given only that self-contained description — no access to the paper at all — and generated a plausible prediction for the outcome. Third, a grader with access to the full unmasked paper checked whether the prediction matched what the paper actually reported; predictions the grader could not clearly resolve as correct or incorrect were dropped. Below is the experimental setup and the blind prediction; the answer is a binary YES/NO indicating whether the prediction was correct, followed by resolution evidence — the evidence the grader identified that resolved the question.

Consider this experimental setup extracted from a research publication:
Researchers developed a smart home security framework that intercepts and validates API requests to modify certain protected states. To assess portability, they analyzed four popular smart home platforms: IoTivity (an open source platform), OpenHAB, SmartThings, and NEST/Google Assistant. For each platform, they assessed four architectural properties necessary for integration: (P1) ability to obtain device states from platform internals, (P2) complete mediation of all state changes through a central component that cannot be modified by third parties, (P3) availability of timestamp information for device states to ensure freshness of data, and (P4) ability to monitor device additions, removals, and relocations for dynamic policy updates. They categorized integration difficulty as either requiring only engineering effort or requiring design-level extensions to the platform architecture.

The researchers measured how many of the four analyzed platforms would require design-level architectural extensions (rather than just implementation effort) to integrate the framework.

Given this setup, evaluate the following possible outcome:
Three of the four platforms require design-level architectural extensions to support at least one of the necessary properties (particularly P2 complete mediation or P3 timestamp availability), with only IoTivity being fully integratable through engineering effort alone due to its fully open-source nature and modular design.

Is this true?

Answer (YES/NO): NO